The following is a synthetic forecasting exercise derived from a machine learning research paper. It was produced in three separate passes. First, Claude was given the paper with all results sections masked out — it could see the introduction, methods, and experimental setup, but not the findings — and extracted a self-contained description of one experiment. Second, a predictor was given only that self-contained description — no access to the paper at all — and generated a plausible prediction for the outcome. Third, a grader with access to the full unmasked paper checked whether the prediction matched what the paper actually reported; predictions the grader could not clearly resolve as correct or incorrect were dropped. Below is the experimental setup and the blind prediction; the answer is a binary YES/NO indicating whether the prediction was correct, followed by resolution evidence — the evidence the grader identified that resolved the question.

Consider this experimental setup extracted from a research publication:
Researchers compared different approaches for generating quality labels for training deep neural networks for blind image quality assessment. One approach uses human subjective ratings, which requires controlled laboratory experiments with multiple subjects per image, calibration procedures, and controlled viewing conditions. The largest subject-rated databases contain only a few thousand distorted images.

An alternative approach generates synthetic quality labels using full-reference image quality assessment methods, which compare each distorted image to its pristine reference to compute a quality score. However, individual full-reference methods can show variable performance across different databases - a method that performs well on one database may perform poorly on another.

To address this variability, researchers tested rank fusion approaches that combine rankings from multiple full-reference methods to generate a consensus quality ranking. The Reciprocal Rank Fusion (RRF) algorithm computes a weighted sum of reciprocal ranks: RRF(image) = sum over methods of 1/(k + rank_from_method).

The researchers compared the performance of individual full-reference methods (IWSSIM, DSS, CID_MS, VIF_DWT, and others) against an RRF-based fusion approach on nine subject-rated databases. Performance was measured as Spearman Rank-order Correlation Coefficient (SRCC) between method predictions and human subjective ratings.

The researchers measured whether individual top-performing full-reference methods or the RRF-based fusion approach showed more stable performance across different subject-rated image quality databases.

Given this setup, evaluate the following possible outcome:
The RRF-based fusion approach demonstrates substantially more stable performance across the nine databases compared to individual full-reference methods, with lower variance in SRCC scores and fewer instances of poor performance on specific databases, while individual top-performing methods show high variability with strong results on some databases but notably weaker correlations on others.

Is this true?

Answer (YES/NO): YES